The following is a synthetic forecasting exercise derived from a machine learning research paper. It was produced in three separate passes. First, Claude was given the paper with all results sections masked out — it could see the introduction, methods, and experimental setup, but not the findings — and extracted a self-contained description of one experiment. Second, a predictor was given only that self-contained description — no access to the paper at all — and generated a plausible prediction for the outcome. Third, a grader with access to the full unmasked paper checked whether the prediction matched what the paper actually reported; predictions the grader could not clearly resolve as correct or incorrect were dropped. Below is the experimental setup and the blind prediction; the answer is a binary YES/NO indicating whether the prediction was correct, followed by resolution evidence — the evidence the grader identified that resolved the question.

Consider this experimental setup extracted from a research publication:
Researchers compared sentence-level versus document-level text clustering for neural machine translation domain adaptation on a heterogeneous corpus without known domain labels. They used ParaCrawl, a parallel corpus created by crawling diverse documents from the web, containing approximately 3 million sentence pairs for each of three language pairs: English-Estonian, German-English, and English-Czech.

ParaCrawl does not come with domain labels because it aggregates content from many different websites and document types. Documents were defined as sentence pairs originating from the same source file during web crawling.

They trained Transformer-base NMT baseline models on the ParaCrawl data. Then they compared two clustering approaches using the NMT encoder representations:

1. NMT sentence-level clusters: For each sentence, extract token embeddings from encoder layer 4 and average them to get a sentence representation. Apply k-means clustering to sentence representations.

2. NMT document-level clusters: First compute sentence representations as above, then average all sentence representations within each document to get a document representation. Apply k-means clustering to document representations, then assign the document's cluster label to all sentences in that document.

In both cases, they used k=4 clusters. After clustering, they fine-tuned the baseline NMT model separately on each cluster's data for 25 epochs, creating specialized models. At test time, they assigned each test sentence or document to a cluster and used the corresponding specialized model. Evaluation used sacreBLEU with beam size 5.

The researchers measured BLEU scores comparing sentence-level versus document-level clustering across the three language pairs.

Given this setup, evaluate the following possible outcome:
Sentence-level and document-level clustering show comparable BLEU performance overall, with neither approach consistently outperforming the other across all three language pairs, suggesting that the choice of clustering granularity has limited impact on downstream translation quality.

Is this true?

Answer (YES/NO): YES